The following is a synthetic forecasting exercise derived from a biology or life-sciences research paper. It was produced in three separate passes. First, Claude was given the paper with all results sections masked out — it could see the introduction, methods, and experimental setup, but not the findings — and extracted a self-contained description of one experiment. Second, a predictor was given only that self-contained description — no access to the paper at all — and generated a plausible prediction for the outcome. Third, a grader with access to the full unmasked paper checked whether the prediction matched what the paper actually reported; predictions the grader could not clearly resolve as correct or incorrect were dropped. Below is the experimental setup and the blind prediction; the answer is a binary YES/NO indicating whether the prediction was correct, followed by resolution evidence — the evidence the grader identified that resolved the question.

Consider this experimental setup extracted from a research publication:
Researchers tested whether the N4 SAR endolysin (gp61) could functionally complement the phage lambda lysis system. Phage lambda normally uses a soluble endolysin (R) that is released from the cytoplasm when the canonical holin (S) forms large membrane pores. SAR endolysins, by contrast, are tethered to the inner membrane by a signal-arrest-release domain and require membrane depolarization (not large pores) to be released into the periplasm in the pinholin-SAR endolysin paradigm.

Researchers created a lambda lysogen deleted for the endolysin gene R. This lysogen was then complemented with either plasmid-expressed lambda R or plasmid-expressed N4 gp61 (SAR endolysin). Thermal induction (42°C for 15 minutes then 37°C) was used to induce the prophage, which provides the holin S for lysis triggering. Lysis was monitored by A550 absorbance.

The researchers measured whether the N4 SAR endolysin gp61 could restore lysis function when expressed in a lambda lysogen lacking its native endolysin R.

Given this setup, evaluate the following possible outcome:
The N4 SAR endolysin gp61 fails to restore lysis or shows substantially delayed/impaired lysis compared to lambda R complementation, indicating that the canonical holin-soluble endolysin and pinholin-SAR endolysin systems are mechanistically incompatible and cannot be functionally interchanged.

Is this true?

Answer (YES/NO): NO